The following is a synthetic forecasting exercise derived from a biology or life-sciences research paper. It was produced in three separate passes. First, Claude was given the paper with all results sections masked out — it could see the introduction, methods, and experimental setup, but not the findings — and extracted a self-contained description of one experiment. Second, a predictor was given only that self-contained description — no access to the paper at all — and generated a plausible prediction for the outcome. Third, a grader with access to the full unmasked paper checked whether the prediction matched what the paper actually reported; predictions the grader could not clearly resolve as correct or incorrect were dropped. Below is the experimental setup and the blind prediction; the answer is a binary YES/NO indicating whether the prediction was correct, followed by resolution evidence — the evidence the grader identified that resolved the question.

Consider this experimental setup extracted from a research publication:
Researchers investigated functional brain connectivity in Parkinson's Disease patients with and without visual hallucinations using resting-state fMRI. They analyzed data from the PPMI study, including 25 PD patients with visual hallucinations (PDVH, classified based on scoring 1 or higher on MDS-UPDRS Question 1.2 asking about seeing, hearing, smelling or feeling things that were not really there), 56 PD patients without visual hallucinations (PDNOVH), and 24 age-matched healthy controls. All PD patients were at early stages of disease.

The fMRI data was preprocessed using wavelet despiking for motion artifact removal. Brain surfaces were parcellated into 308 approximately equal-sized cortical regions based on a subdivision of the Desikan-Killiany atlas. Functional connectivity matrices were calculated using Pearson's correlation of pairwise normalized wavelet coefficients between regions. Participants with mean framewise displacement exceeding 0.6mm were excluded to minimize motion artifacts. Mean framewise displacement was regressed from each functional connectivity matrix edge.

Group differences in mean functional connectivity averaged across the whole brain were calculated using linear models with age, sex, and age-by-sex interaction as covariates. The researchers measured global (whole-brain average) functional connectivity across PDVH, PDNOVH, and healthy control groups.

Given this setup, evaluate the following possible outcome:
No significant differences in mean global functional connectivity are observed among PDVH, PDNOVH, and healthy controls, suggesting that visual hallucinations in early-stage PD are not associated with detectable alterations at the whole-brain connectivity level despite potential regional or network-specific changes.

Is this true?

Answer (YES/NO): YES